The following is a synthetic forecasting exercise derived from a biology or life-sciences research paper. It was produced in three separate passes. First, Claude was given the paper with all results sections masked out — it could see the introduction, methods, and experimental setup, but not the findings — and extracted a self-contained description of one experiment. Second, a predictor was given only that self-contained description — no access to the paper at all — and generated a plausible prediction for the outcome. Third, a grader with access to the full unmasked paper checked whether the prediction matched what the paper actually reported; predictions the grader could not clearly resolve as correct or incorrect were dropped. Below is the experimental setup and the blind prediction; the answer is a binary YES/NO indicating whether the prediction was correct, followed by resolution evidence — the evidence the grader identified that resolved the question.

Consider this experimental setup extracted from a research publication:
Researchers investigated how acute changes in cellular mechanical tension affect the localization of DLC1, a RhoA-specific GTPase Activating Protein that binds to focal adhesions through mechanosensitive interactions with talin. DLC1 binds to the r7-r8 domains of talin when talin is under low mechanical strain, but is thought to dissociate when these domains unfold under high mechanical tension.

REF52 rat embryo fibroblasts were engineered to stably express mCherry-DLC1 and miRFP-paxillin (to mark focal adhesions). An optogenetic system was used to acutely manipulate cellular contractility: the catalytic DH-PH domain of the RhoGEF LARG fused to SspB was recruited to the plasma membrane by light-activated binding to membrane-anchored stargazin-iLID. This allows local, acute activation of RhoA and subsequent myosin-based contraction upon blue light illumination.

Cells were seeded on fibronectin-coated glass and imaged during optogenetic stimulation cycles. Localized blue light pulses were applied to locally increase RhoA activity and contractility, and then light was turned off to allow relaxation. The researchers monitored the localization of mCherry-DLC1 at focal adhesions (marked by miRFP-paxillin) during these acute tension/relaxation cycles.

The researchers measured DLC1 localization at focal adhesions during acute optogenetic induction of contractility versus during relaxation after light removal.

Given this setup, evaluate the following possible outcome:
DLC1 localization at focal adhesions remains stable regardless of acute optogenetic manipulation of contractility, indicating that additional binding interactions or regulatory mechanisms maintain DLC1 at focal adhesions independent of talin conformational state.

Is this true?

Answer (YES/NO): NO